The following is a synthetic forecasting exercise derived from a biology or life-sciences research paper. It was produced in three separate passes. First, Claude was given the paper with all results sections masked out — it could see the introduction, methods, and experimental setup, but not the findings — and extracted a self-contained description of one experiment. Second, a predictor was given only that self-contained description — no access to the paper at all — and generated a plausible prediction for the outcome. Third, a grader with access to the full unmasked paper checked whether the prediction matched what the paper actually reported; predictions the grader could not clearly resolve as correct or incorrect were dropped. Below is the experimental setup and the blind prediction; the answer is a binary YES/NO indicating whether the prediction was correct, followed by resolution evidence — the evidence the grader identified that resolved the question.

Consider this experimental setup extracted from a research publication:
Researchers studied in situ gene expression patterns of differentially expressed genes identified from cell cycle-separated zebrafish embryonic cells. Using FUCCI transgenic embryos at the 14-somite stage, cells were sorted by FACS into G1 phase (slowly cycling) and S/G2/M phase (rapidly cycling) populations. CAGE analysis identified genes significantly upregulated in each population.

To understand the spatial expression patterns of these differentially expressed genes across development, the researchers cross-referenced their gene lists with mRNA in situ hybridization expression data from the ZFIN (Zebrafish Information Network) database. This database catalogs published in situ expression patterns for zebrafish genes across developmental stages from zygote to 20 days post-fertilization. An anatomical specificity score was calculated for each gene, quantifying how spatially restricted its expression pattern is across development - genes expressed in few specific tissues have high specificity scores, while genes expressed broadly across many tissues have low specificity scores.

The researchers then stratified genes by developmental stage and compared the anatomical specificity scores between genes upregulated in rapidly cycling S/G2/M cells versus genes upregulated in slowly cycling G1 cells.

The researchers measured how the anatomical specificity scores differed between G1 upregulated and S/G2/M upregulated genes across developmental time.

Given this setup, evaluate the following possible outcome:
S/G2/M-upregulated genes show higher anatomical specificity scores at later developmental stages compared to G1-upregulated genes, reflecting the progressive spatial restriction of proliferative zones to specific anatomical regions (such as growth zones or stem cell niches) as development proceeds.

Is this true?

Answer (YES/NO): NO